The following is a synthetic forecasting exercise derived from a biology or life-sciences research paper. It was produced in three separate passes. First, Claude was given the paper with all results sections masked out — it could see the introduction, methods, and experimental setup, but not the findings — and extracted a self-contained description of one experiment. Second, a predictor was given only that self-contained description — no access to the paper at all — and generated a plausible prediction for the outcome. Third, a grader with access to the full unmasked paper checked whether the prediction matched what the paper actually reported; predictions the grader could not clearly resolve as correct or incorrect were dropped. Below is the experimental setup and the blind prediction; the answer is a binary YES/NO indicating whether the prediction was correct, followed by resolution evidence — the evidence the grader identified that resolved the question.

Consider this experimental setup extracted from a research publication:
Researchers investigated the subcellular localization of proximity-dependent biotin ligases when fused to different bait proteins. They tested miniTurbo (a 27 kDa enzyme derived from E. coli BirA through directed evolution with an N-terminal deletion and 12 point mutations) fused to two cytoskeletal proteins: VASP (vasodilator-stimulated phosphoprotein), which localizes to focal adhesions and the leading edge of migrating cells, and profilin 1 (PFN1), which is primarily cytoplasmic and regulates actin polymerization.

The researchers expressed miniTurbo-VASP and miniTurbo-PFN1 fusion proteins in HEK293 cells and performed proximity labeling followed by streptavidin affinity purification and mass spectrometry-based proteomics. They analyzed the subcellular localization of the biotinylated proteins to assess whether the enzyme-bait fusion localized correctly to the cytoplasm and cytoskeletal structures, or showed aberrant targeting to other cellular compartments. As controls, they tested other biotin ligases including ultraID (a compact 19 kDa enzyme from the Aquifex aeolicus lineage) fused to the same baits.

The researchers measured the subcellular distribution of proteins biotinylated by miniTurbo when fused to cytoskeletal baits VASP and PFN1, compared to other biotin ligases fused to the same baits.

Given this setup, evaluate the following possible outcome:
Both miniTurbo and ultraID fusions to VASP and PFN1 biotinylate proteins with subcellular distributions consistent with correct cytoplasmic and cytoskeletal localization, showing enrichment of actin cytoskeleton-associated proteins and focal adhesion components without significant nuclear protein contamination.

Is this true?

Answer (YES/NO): NO